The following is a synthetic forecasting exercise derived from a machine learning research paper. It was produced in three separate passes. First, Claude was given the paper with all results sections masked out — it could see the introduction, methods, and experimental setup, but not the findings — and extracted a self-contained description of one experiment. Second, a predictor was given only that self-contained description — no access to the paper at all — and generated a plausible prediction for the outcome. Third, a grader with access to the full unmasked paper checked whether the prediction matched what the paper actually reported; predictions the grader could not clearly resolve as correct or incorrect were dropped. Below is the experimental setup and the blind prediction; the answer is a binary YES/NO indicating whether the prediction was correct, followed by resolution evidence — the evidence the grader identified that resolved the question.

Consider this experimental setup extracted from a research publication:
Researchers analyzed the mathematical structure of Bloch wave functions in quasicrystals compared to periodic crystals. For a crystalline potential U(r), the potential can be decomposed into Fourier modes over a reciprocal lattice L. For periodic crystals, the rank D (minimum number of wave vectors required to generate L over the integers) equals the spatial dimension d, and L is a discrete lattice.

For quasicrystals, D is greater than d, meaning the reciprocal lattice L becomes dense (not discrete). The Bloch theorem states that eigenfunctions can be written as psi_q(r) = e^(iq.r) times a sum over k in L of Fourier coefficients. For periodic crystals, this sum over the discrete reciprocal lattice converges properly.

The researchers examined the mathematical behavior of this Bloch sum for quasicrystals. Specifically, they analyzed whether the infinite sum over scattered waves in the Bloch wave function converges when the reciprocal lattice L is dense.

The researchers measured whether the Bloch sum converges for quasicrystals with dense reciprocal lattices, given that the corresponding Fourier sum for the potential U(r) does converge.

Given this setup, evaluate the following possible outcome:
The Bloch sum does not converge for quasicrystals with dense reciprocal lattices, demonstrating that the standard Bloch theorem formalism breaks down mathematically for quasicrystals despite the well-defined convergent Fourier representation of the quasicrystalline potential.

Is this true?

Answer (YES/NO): YES